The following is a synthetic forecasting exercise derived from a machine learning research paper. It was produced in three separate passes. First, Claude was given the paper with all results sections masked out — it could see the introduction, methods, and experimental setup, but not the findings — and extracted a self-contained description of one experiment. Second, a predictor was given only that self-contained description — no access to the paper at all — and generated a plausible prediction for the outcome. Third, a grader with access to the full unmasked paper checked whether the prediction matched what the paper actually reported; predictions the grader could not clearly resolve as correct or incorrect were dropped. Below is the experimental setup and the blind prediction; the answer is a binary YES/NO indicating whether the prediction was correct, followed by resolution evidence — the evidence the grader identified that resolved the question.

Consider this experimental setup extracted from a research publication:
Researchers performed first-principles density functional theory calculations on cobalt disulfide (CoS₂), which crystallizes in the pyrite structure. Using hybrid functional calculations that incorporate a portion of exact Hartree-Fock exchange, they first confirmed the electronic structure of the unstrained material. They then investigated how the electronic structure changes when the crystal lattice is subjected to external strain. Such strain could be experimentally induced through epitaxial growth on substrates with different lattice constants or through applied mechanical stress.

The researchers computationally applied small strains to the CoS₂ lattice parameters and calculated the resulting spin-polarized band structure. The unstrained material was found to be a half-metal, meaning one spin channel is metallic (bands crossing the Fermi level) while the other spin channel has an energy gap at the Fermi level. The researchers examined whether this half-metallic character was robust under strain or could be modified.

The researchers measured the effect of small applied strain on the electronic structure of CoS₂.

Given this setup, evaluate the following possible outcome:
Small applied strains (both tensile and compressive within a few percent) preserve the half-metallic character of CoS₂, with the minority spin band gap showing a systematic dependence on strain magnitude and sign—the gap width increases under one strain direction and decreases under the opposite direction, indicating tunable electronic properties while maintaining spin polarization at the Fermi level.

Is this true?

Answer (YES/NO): NO